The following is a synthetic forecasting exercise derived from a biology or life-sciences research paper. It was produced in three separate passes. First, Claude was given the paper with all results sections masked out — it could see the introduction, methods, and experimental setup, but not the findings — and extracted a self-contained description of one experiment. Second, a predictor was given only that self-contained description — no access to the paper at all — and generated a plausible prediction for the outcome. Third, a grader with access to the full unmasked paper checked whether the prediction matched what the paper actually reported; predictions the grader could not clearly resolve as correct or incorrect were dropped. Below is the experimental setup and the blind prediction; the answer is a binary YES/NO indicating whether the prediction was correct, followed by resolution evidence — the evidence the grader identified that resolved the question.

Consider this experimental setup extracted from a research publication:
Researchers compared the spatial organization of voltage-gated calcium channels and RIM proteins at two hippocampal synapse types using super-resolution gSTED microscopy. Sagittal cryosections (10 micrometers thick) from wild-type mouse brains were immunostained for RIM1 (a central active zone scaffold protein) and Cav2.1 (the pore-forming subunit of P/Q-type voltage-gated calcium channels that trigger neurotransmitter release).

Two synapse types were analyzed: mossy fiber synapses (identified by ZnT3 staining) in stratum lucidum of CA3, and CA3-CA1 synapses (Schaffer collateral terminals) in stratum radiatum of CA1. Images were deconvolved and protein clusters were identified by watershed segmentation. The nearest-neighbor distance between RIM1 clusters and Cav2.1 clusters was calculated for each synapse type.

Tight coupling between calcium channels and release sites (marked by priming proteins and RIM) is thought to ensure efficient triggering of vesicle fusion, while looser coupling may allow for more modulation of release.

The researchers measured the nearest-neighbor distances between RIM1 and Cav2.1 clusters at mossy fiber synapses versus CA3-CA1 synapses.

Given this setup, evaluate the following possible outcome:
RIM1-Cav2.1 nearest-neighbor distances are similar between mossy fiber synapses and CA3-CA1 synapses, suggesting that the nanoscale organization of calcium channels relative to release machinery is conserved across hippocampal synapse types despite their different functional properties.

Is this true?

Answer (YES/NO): NO